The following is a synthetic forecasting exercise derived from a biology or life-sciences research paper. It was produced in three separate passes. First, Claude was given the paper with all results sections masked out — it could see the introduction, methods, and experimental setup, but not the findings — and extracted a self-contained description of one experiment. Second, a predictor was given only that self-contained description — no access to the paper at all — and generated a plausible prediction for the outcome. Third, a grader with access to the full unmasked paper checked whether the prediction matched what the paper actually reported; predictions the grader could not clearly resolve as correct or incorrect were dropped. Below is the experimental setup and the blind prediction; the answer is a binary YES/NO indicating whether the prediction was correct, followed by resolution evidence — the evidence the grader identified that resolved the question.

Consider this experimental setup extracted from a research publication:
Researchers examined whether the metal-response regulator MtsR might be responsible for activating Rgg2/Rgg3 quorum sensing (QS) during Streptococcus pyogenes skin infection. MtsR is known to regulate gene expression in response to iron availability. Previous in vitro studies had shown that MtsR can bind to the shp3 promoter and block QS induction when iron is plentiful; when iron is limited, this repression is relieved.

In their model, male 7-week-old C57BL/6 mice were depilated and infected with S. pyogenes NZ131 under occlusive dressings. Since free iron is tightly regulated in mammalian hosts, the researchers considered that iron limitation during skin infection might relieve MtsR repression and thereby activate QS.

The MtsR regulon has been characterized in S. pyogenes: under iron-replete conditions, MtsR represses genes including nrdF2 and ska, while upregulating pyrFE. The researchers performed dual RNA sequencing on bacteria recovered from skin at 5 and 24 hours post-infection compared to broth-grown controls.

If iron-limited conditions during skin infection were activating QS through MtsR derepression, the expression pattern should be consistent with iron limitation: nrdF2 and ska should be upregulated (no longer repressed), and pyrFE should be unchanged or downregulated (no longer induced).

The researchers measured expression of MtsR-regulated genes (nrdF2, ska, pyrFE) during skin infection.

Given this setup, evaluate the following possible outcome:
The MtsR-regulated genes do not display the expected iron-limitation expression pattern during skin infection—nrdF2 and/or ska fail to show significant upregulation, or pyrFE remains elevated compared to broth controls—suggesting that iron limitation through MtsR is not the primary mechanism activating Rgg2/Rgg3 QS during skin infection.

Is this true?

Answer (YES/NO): YES